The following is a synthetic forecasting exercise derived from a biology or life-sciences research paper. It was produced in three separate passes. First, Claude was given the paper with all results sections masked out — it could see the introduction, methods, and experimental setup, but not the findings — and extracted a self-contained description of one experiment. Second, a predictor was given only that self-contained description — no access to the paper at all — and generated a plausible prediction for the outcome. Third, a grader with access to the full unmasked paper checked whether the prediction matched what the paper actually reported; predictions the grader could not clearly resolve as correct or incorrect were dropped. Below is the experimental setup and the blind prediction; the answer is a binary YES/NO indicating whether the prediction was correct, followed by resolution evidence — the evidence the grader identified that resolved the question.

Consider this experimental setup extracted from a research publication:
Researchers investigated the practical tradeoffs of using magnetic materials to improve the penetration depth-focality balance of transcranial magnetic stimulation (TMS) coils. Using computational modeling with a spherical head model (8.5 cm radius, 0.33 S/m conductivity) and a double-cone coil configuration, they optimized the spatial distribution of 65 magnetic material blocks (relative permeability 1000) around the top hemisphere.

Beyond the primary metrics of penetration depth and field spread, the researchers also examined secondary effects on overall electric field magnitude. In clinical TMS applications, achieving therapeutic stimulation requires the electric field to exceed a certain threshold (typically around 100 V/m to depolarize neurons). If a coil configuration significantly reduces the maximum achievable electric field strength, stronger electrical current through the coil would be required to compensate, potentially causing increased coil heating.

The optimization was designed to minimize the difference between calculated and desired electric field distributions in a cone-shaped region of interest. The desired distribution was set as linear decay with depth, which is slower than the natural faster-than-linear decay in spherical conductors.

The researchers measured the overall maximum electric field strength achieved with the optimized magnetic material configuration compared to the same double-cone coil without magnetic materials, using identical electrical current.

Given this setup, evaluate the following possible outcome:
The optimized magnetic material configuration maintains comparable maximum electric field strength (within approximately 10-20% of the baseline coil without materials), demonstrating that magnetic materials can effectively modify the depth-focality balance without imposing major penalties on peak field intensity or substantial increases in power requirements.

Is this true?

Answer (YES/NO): NO